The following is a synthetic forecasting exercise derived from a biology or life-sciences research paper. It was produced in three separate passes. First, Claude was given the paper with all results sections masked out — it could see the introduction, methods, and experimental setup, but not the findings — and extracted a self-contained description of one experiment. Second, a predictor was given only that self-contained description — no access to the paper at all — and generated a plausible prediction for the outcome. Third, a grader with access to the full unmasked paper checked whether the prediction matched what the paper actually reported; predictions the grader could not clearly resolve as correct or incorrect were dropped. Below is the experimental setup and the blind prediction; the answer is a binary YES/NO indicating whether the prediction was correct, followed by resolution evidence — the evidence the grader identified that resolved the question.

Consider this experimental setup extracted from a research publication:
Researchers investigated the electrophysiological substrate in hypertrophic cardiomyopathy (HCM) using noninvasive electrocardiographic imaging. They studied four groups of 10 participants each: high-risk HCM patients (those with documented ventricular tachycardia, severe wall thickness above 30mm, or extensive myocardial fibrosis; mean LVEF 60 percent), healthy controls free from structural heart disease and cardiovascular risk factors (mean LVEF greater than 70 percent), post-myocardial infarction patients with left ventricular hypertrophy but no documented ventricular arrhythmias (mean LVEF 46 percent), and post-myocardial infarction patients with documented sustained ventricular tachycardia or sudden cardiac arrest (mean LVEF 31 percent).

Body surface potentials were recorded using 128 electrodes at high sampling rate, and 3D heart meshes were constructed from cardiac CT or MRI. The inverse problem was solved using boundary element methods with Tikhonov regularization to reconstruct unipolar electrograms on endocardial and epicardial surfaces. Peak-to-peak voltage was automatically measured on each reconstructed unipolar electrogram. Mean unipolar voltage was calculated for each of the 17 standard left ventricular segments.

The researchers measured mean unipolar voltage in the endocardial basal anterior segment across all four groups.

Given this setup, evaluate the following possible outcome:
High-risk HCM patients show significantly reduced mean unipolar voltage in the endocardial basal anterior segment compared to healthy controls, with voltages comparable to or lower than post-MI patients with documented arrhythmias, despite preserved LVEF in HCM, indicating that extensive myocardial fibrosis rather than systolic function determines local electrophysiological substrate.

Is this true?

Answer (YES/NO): NO